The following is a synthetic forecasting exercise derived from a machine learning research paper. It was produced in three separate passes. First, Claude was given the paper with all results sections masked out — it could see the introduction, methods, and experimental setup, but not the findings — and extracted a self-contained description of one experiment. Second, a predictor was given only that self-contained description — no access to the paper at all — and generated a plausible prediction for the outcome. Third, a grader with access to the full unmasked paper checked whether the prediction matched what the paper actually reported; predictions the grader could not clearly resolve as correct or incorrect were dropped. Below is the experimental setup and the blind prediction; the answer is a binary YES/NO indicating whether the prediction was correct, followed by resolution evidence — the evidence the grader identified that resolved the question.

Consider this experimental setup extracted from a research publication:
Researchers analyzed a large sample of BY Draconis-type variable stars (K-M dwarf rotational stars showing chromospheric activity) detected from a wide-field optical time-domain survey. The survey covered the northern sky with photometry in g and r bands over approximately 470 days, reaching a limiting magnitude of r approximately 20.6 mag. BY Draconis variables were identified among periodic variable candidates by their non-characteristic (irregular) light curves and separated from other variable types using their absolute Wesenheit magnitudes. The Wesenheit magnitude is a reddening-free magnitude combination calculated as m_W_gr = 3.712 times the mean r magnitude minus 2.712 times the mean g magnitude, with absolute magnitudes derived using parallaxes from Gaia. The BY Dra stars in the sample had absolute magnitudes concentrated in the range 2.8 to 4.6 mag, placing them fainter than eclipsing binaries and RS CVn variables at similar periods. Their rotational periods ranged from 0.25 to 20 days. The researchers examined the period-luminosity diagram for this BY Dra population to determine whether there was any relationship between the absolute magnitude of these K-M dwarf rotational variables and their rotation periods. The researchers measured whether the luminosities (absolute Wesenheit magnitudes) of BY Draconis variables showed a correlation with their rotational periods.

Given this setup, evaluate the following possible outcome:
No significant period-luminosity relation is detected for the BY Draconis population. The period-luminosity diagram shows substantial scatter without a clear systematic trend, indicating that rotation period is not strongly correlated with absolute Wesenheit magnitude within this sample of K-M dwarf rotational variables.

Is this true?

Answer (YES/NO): YES